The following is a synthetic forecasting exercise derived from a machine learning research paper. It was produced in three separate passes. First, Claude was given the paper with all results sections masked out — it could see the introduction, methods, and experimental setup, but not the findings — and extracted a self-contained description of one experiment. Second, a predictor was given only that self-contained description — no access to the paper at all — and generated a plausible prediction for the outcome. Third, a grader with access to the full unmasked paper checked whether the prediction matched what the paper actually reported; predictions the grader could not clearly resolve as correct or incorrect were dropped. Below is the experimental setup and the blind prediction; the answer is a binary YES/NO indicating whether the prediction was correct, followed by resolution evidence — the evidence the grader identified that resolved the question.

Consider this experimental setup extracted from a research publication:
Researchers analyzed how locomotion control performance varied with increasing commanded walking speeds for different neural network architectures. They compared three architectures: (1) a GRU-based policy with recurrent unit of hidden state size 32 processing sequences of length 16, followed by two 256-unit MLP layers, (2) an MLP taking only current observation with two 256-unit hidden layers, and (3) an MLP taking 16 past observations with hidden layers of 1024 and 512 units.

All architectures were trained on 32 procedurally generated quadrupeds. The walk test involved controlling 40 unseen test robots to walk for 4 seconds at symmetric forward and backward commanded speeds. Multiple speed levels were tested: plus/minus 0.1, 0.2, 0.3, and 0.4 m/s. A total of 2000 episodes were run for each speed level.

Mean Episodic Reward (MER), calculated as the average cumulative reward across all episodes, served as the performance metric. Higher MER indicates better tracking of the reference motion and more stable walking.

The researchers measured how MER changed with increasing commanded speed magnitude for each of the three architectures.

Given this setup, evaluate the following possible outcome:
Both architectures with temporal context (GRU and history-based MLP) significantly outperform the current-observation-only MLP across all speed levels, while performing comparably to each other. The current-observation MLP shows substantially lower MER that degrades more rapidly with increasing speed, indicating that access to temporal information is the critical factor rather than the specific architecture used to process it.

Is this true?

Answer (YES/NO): NO